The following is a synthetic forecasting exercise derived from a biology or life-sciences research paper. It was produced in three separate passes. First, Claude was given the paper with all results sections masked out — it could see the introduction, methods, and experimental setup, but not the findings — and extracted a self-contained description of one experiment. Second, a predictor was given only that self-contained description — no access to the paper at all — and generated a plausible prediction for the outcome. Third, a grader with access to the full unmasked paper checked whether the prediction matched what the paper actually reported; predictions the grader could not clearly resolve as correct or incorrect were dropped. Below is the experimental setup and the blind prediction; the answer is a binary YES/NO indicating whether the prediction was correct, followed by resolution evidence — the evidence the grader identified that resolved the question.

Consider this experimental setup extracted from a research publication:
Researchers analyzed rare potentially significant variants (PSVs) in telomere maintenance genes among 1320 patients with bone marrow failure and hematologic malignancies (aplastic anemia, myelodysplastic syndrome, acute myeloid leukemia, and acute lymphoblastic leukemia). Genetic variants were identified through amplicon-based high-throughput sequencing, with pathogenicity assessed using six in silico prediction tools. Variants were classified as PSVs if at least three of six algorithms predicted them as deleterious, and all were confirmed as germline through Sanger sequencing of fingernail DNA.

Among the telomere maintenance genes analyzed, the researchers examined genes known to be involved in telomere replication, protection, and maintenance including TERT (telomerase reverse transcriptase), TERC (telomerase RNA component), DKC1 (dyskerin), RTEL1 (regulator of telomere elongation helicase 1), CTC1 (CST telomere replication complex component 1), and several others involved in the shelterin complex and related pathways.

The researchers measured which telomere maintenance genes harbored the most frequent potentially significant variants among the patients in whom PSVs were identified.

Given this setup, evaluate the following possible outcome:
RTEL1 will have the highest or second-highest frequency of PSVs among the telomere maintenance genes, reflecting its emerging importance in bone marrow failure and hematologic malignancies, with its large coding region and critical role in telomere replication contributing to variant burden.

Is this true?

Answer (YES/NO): YES